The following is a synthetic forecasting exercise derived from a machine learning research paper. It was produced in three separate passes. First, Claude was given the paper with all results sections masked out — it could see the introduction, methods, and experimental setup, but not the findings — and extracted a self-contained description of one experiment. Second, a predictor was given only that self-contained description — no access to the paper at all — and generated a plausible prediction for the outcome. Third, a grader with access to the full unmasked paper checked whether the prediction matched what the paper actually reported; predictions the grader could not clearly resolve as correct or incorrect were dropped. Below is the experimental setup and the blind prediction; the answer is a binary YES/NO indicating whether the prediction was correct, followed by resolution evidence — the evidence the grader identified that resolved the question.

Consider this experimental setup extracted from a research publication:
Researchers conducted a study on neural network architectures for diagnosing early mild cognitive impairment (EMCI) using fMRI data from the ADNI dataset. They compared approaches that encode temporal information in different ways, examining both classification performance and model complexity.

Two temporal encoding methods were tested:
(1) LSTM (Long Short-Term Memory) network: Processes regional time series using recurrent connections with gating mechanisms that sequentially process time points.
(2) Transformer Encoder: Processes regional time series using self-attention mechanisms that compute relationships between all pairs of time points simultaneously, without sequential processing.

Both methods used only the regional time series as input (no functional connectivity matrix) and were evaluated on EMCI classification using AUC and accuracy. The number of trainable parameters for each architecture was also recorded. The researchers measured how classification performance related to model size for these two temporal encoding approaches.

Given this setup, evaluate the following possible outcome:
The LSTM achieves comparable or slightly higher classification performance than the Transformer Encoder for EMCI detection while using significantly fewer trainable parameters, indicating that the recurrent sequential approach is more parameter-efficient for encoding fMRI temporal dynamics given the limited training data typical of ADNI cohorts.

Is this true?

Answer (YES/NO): NO